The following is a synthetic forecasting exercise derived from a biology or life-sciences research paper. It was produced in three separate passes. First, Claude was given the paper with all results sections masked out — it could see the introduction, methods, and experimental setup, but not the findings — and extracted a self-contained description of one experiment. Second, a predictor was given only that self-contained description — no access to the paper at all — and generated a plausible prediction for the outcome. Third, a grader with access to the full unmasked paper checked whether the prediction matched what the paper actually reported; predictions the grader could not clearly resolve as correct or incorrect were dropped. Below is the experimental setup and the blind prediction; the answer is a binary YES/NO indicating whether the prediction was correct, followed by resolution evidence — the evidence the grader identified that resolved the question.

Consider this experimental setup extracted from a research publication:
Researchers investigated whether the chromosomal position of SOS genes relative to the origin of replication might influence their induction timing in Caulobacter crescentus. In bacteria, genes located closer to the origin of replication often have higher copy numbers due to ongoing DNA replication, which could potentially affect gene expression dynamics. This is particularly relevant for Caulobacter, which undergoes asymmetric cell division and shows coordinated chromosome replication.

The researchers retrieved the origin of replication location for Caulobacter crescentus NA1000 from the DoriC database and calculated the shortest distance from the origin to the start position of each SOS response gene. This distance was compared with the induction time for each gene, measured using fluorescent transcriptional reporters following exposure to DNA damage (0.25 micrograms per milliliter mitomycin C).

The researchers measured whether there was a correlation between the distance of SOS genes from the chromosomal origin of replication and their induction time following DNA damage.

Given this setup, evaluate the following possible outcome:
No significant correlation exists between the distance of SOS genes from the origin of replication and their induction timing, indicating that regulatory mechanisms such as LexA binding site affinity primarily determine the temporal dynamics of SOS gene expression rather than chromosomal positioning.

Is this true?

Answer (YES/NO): NO